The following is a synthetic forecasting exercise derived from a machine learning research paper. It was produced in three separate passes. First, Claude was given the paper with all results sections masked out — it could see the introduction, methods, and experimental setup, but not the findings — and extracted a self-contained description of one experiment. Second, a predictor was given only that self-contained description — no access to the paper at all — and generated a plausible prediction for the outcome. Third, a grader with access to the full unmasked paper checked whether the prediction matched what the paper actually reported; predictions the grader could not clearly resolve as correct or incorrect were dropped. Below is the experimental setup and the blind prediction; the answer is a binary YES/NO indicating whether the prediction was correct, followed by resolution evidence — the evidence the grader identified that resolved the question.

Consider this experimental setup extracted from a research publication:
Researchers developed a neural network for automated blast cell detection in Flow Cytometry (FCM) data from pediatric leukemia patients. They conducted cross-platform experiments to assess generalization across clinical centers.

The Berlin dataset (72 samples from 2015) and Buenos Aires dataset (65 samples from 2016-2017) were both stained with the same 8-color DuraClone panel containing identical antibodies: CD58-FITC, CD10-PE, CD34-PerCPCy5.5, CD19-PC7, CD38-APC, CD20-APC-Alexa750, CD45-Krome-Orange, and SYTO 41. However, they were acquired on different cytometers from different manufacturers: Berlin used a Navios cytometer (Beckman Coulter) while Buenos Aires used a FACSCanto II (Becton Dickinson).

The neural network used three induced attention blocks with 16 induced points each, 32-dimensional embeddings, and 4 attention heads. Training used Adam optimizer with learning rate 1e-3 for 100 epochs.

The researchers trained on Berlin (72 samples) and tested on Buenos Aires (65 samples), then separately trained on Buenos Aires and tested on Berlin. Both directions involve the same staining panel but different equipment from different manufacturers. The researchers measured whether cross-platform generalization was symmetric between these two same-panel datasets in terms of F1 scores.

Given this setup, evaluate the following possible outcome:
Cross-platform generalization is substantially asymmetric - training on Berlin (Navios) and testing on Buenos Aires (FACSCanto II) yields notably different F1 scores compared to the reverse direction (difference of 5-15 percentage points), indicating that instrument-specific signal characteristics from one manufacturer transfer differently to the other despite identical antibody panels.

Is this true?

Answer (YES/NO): YES